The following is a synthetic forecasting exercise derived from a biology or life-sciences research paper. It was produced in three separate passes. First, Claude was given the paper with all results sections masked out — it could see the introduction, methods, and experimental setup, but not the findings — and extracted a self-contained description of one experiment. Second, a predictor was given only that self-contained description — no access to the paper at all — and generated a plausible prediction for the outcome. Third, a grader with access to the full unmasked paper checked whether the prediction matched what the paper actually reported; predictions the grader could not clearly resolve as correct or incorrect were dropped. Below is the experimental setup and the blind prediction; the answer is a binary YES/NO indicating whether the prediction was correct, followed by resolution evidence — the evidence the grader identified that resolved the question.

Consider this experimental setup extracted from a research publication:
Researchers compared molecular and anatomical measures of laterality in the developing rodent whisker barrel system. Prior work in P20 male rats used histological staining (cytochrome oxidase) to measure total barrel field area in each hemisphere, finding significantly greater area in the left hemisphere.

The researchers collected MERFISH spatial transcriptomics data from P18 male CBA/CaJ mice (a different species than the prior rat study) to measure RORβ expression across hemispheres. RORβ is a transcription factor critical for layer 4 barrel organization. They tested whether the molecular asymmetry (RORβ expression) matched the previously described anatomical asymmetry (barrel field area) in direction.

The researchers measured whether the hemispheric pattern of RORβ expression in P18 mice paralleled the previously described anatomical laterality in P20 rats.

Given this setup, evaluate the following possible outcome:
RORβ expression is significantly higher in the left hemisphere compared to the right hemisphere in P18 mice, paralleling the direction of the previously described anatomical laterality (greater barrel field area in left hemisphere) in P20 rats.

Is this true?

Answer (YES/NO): YES